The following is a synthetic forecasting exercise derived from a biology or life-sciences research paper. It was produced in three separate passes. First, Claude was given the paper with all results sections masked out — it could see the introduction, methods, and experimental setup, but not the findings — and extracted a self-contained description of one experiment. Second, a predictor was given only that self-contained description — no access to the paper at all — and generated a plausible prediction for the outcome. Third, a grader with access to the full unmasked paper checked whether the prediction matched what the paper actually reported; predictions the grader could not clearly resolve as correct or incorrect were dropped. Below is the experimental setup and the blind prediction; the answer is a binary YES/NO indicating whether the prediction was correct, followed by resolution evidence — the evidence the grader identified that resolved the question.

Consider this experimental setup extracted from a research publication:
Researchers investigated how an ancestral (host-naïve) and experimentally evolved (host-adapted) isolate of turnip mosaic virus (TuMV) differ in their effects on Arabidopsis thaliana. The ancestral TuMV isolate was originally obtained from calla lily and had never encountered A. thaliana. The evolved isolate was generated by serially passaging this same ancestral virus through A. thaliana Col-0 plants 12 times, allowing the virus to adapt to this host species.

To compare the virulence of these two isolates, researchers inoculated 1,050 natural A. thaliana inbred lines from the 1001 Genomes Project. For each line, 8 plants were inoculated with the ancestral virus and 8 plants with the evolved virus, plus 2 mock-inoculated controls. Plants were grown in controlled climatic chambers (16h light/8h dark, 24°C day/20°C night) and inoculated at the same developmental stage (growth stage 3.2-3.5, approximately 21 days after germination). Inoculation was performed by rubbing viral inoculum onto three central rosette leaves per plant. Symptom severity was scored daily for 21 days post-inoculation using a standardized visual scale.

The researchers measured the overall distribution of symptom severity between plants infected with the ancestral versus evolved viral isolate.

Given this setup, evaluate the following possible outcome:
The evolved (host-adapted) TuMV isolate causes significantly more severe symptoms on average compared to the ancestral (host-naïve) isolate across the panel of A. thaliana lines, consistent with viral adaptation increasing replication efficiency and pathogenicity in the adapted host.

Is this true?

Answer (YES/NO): YES